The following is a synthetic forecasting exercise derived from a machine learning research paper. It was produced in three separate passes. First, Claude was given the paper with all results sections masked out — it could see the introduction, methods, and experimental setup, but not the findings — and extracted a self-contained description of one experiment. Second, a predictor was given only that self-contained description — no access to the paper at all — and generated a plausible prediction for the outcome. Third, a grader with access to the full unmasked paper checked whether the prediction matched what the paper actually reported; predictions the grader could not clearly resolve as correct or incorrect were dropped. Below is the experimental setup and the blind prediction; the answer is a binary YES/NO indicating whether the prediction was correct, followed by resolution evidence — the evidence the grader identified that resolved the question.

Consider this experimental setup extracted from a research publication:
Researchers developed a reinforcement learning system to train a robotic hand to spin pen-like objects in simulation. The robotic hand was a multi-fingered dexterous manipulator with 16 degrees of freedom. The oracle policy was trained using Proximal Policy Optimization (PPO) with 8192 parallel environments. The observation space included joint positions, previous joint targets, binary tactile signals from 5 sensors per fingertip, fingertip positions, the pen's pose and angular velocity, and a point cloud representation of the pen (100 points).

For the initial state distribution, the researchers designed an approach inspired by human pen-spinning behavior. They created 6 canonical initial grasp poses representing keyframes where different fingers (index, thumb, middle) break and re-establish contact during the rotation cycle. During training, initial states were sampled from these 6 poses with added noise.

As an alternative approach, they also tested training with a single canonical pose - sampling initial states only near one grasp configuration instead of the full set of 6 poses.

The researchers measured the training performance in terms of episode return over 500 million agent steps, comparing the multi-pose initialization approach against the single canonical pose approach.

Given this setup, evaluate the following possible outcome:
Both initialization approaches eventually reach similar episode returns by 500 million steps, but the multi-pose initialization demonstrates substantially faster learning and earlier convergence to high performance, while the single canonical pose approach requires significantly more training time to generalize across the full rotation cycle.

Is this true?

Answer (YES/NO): NO